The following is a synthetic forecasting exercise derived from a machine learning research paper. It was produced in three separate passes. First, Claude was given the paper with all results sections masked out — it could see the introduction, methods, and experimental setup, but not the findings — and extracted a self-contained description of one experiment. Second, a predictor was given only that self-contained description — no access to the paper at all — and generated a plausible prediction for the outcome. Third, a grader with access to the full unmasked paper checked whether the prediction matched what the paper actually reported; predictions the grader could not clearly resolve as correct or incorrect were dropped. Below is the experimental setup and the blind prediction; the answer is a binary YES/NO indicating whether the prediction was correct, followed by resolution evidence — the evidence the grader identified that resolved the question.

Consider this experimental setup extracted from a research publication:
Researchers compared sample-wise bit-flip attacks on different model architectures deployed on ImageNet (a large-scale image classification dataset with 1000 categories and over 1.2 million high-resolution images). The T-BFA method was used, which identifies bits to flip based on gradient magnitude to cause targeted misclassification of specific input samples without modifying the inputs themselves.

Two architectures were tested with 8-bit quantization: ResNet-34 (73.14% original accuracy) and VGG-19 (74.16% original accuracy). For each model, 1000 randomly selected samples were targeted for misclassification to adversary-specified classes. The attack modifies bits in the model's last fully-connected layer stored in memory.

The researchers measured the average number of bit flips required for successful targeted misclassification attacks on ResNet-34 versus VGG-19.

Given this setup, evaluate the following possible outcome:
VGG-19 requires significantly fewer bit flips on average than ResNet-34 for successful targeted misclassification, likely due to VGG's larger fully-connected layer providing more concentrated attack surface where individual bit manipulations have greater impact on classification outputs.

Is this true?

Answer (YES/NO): NO